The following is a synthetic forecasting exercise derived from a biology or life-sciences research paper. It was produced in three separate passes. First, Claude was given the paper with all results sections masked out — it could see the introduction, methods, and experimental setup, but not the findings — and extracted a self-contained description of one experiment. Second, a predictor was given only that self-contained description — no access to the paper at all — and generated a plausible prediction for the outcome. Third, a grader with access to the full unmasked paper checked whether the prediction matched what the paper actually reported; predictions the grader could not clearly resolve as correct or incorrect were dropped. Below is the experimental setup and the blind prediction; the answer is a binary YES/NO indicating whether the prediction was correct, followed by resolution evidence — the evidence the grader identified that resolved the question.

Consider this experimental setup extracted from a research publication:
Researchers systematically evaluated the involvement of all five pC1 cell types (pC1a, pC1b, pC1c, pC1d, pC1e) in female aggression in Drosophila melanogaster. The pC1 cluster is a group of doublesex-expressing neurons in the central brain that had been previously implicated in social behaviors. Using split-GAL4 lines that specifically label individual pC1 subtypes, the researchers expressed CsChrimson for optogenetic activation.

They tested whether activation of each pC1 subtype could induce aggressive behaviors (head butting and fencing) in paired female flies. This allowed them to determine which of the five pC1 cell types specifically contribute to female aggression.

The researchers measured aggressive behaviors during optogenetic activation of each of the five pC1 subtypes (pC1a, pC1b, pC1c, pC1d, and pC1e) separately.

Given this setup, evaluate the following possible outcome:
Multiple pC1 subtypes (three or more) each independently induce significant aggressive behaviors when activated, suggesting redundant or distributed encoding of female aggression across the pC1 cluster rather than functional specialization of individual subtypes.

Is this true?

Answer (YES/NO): NO